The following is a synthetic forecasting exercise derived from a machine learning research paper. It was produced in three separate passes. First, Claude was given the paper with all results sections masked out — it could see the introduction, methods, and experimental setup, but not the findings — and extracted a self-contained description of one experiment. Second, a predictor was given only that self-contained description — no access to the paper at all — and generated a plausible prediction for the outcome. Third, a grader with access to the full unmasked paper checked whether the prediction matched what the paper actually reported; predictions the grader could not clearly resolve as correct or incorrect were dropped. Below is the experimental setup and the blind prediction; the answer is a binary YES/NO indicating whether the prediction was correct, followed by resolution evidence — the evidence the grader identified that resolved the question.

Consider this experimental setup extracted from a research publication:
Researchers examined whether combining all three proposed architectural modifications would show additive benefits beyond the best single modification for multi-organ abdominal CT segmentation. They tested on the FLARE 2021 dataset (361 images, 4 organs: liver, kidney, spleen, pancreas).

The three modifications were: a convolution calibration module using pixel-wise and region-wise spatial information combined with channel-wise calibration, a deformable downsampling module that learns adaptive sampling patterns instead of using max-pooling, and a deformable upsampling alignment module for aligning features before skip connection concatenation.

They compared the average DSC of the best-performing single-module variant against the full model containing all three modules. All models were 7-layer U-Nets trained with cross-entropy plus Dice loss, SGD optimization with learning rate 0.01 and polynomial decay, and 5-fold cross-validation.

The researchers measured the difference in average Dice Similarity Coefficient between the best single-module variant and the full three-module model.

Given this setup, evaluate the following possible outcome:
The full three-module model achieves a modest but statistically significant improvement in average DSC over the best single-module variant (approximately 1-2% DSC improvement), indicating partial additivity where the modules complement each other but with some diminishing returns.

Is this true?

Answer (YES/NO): NO